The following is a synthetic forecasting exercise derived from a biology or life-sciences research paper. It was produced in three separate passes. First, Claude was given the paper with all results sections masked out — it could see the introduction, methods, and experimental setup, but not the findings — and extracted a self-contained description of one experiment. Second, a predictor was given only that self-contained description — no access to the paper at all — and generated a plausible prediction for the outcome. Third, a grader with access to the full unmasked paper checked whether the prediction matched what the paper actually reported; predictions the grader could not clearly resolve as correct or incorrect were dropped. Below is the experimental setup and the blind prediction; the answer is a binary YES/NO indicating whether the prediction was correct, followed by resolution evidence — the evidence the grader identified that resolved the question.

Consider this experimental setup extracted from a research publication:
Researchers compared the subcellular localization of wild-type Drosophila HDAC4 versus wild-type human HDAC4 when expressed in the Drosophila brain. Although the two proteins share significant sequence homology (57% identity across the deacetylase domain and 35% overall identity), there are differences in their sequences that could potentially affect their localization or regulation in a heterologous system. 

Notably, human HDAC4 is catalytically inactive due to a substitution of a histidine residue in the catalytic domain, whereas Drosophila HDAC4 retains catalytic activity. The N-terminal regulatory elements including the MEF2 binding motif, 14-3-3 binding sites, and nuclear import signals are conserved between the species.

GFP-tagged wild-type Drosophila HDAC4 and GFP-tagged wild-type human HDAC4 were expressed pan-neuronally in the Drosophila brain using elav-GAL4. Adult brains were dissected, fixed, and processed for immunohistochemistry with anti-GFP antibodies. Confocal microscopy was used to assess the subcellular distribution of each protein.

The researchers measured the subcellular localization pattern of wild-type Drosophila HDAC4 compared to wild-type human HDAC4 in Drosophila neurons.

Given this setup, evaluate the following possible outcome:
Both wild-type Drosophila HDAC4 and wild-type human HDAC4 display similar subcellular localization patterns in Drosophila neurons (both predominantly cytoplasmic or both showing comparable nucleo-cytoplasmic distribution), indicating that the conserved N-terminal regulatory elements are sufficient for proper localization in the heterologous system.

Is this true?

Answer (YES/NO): NO